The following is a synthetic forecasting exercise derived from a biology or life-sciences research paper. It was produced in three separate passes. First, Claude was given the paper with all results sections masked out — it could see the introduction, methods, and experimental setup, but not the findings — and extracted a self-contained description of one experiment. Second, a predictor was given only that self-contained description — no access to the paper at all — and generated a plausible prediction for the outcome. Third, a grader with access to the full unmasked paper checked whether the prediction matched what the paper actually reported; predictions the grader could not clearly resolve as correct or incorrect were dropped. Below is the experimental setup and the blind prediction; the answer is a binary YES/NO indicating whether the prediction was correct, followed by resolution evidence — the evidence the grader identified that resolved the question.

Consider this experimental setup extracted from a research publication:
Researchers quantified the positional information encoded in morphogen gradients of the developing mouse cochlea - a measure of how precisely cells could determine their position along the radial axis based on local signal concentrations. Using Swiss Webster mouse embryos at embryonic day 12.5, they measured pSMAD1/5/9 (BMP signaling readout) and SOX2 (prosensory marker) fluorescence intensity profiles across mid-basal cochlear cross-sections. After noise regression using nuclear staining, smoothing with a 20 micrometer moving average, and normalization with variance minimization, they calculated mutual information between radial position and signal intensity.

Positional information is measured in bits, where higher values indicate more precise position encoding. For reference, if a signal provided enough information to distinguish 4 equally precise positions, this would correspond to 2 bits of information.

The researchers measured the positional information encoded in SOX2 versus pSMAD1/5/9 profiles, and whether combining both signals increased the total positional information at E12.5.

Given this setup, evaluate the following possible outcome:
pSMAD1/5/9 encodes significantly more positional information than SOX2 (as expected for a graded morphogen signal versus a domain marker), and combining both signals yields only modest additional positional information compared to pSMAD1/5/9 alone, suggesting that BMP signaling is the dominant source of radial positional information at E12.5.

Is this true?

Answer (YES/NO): NO